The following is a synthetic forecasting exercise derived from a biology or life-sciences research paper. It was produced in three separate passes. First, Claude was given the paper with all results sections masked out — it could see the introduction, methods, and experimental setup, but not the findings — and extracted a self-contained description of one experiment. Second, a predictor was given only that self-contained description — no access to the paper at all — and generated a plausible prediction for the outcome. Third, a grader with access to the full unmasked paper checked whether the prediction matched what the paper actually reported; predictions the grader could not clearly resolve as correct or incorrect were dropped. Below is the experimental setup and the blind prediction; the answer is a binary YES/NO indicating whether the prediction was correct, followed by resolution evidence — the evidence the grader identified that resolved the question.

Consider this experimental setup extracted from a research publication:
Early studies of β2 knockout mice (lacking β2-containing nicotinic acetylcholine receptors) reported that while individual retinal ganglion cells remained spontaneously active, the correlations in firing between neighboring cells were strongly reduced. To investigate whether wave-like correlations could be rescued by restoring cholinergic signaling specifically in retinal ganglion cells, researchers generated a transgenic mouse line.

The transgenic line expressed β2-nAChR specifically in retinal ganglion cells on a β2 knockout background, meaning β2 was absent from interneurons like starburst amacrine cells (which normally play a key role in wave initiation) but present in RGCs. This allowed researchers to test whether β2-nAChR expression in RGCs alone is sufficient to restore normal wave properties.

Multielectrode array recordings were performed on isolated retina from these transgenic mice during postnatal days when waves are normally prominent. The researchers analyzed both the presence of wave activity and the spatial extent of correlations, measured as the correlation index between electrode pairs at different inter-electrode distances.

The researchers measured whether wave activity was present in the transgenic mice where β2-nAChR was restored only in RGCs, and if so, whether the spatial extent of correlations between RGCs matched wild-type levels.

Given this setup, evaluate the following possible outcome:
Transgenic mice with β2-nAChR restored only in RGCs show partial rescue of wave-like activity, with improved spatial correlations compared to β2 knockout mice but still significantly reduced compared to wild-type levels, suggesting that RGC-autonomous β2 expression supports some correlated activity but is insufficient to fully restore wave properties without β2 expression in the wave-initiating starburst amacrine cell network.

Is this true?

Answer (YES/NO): YES